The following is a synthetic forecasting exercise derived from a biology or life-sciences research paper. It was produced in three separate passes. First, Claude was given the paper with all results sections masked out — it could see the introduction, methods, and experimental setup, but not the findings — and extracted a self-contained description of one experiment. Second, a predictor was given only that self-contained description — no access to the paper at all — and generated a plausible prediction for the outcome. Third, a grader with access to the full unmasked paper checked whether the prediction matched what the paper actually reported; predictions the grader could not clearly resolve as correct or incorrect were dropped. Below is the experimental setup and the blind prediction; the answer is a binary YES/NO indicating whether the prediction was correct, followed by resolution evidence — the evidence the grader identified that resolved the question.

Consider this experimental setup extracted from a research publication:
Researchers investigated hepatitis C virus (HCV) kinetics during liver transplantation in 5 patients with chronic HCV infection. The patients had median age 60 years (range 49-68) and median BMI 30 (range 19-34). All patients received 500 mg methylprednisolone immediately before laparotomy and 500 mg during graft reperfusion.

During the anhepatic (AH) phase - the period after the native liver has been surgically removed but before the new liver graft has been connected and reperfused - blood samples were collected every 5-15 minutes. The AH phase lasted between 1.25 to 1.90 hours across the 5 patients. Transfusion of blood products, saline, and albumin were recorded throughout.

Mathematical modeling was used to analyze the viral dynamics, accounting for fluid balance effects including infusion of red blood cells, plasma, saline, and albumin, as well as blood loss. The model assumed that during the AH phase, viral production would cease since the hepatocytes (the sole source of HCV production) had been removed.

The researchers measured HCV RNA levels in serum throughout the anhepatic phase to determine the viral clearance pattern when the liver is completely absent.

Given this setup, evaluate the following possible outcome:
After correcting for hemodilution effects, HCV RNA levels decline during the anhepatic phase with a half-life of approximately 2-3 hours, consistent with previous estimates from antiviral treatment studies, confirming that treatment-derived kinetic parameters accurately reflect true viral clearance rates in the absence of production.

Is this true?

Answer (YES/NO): NO